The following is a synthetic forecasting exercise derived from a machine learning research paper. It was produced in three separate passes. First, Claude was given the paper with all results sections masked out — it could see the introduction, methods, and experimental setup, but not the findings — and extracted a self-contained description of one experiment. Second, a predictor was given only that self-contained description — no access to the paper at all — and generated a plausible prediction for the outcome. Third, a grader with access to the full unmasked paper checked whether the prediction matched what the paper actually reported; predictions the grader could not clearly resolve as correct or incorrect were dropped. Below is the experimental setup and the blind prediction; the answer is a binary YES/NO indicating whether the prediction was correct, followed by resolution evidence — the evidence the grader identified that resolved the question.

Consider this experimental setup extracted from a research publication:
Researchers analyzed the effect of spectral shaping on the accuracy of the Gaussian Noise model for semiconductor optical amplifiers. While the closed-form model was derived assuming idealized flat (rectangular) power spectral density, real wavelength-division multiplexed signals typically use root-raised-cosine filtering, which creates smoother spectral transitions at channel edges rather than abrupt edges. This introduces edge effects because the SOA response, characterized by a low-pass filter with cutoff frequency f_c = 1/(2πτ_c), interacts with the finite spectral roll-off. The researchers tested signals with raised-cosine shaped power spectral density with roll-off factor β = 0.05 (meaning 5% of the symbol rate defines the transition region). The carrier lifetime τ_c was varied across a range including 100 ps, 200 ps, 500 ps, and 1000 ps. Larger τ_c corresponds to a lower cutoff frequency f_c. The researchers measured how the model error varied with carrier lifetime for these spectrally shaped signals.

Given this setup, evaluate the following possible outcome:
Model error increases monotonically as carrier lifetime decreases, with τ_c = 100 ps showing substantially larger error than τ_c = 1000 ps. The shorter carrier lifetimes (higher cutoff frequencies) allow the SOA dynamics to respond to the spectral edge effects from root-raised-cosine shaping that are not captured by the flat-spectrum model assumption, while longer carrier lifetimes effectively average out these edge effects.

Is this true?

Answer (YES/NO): YES